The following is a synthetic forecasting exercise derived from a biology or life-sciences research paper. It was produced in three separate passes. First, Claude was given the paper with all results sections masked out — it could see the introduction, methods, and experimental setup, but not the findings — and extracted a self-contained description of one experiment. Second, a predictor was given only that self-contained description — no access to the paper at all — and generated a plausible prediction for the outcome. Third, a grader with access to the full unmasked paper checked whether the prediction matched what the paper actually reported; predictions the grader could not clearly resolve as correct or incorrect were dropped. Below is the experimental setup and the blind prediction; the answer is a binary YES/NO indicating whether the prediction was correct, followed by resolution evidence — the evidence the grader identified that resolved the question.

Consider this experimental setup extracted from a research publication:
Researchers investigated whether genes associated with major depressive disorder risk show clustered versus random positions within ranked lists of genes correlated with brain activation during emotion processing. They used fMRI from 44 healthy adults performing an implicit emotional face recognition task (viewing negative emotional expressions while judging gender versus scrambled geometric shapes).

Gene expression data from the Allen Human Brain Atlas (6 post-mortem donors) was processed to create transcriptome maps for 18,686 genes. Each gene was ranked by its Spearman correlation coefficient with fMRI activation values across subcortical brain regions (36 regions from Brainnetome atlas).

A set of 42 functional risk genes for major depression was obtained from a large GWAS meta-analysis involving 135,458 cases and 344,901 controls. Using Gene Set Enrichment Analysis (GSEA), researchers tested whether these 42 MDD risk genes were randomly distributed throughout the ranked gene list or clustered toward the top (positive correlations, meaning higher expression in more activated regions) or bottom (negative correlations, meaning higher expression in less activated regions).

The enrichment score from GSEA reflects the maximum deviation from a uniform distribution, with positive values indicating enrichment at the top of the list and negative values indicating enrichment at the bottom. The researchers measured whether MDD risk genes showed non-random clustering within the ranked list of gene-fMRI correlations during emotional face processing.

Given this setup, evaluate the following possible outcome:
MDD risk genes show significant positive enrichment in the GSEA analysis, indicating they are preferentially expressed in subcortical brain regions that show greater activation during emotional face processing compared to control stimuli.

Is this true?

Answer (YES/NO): NO